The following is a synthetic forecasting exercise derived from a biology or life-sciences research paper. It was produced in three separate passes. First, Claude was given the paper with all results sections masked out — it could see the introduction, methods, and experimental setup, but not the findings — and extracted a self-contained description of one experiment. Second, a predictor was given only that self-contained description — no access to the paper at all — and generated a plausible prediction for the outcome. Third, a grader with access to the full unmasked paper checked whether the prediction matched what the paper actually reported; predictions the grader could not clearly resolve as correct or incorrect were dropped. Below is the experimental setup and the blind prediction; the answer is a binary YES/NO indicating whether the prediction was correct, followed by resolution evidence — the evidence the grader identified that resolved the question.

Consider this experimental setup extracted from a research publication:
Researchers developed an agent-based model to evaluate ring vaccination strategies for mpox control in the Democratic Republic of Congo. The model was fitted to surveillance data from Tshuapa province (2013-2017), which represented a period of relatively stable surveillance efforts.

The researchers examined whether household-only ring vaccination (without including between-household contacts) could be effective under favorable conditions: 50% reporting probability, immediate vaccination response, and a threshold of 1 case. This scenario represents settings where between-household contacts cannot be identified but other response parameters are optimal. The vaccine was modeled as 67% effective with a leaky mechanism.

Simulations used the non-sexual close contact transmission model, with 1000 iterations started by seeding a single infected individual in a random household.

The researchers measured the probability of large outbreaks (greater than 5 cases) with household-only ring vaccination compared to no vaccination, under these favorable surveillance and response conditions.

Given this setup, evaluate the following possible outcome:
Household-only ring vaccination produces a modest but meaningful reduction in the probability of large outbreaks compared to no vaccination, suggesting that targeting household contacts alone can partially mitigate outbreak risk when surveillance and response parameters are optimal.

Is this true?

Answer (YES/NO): YES